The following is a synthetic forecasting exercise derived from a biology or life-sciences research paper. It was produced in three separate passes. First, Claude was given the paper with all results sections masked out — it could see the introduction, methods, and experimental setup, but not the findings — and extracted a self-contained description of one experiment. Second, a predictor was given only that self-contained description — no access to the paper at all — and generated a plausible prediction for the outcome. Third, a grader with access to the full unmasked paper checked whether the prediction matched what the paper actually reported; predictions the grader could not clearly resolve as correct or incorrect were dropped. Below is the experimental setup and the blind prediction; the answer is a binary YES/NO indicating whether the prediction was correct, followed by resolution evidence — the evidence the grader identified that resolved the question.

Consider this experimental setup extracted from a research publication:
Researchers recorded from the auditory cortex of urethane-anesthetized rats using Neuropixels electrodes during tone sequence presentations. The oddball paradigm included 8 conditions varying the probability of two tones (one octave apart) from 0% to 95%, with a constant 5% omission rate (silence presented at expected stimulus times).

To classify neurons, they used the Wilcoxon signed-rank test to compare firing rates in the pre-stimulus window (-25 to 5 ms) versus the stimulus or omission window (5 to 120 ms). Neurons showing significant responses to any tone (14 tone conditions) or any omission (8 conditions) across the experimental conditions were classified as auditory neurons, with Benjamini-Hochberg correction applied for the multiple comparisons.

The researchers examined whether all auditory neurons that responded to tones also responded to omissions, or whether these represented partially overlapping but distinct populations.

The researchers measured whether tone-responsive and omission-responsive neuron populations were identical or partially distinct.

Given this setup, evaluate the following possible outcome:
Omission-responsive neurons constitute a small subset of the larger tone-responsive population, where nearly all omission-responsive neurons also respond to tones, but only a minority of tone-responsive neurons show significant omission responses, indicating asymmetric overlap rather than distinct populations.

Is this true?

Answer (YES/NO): NO